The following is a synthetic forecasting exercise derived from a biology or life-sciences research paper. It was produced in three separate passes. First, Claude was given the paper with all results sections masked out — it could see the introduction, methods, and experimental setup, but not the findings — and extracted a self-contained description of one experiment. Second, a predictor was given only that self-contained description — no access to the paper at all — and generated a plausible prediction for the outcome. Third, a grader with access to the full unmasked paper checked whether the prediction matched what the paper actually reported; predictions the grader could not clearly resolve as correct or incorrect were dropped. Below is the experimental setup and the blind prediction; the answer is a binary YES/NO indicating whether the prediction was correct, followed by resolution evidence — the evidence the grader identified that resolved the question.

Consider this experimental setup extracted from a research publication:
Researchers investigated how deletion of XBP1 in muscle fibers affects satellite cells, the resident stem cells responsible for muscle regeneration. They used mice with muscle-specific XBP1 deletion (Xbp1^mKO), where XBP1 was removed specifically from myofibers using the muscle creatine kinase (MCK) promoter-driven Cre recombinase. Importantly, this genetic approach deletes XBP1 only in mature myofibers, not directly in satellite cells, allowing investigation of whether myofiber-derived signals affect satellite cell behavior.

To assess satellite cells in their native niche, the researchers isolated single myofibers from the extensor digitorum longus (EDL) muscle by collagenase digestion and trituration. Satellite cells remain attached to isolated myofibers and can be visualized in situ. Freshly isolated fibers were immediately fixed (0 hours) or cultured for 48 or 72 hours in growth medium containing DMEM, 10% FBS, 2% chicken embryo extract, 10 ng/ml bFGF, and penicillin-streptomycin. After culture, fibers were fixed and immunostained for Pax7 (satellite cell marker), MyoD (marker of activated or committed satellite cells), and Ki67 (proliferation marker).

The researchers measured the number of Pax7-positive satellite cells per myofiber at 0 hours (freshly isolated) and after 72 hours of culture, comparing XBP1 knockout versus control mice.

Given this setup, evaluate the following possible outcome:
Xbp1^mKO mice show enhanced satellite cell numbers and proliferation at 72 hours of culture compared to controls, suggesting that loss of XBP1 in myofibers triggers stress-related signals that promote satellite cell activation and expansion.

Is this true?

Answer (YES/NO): NO